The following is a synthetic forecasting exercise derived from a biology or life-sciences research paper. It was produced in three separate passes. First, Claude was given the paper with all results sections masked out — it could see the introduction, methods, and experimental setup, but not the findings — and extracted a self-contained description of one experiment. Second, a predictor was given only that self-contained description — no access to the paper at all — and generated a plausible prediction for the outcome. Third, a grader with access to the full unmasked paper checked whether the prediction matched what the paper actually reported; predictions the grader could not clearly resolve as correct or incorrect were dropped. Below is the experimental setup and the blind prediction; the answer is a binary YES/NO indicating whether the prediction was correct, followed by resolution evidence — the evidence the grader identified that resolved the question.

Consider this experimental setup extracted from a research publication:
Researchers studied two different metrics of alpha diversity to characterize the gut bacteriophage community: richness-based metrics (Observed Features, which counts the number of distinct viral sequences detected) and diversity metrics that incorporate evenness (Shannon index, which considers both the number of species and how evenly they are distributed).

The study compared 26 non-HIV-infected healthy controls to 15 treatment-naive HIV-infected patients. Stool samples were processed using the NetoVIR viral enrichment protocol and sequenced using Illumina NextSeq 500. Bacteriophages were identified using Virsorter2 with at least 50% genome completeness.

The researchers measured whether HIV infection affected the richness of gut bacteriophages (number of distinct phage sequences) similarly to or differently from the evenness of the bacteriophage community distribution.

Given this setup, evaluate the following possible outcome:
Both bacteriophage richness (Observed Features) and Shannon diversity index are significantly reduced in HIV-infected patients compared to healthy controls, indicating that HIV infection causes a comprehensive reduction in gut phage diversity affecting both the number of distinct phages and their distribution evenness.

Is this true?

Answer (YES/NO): NO